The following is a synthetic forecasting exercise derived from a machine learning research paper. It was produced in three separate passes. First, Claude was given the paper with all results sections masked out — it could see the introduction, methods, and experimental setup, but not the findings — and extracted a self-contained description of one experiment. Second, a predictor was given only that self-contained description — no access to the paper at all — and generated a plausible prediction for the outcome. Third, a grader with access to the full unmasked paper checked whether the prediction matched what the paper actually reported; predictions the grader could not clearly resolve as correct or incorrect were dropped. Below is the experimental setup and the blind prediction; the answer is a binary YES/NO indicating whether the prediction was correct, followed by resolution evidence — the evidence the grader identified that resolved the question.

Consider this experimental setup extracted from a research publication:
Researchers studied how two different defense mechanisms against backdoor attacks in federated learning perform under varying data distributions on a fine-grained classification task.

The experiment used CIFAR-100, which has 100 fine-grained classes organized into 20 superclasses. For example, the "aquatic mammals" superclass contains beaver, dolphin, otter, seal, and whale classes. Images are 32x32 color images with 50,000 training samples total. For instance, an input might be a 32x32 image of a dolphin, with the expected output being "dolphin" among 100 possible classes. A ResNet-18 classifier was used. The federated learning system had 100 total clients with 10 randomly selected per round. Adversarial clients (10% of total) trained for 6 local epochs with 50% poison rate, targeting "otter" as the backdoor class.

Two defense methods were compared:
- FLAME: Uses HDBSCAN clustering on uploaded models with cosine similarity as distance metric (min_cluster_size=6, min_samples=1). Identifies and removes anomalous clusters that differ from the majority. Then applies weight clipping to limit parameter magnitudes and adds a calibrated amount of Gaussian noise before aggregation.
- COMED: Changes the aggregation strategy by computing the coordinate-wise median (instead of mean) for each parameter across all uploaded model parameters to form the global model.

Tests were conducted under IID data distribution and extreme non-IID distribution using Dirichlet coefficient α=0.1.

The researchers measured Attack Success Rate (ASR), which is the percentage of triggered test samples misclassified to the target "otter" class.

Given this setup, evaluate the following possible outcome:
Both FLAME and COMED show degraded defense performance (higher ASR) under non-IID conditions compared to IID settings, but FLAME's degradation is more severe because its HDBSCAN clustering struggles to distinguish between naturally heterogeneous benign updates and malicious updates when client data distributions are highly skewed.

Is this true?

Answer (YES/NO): NO